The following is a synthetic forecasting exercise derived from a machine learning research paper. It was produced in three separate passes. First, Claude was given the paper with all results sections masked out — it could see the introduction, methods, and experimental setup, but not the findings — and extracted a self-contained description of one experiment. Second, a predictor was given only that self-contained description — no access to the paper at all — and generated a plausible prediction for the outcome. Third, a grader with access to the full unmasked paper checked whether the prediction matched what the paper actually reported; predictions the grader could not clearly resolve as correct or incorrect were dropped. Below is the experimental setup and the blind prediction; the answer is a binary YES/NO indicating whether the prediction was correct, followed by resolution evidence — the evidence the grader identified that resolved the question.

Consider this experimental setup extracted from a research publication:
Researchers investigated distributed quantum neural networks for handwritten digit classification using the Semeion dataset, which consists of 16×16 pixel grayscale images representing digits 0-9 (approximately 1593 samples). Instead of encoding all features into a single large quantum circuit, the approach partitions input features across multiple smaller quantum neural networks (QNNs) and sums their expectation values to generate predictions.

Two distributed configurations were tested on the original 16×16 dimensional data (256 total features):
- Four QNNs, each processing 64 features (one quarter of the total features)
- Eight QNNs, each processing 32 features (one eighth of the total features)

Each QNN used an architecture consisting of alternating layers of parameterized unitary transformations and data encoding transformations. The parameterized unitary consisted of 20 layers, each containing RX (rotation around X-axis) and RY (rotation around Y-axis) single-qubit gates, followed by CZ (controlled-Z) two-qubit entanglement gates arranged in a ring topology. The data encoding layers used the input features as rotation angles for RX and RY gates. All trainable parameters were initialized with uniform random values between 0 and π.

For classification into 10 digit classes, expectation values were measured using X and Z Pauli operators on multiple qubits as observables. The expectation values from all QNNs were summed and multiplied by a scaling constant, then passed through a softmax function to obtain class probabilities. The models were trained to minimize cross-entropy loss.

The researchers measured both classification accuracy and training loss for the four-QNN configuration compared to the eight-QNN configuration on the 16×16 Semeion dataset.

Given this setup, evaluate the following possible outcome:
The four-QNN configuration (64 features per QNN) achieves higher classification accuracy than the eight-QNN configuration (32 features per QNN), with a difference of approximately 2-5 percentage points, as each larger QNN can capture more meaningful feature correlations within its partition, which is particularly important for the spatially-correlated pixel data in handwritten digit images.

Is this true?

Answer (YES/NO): NO